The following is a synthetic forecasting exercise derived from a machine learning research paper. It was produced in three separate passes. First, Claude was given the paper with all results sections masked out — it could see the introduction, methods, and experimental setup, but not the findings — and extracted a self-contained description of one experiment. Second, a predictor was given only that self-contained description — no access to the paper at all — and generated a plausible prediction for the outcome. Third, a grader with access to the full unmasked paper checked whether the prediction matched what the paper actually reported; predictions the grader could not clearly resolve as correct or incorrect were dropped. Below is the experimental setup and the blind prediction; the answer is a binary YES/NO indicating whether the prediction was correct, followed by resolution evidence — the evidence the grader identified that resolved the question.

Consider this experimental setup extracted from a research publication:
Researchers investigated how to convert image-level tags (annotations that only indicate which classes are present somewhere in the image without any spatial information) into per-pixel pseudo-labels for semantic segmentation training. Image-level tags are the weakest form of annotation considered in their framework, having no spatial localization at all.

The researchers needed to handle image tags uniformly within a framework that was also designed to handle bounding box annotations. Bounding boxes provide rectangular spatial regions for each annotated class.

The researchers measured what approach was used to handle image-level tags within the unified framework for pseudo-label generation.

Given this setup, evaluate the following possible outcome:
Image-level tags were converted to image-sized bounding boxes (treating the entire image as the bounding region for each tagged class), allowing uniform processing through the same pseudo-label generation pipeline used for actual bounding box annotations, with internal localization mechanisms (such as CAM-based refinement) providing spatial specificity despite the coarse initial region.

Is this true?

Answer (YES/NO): NO